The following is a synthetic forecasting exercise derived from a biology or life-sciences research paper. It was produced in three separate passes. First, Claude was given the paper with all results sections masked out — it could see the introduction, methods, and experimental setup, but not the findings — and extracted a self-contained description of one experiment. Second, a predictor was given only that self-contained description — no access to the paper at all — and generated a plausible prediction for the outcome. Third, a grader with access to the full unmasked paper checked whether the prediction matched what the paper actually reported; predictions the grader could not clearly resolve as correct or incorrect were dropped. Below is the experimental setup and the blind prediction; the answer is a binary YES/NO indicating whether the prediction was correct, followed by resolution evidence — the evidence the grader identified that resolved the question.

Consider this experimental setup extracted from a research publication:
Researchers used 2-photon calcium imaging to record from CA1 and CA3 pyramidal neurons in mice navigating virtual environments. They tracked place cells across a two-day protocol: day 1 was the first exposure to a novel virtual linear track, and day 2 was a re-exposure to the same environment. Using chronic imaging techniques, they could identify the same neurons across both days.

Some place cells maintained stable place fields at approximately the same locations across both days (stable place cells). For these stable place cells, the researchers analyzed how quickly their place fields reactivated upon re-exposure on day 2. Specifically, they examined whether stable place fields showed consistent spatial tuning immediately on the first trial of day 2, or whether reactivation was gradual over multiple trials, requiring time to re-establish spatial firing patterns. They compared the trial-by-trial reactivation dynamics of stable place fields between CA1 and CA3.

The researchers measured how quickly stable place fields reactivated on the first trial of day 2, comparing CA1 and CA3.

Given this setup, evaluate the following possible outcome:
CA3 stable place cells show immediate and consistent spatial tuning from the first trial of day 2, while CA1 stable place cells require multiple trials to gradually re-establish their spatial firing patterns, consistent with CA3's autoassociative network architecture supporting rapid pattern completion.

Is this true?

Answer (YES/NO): NO